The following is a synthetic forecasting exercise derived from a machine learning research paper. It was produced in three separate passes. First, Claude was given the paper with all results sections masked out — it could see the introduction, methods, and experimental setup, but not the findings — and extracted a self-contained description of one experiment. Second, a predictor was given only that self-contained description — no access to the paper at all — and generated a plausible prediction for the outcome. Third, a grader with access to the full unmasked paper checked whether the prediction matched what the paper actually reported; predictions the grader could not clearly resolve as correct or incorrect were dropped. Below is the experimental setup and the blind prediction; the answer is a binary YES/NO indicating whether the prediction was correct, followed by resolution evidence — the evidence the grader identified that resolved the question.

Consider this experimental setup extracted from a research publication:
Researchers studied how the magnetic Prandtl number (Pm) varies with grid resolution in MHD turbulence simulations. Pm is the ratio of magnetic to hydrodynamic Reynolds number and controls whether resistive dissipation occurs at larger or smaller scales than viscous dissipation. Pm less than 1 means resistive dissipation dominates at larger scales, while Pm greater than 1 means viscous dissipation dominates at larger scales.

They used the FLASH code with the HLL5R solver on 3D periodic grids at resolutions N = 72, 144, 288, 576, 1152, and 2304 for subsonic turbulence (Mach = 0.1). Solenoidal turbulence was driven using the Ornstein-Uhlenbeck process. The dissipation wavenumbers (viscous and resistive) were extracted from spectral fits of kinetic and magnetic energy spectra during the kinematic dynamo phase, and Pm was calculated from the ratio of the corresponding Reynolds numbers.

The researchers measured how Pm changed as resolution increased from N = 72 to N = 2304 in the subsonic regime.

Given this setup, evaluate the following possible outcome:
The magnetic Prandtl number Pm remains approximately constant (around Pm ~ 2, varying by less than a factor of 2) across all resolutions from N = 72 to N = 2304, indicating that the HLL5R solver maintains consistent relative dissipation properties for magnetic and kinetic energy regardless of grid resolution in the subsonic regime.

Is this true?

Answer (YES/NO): NO